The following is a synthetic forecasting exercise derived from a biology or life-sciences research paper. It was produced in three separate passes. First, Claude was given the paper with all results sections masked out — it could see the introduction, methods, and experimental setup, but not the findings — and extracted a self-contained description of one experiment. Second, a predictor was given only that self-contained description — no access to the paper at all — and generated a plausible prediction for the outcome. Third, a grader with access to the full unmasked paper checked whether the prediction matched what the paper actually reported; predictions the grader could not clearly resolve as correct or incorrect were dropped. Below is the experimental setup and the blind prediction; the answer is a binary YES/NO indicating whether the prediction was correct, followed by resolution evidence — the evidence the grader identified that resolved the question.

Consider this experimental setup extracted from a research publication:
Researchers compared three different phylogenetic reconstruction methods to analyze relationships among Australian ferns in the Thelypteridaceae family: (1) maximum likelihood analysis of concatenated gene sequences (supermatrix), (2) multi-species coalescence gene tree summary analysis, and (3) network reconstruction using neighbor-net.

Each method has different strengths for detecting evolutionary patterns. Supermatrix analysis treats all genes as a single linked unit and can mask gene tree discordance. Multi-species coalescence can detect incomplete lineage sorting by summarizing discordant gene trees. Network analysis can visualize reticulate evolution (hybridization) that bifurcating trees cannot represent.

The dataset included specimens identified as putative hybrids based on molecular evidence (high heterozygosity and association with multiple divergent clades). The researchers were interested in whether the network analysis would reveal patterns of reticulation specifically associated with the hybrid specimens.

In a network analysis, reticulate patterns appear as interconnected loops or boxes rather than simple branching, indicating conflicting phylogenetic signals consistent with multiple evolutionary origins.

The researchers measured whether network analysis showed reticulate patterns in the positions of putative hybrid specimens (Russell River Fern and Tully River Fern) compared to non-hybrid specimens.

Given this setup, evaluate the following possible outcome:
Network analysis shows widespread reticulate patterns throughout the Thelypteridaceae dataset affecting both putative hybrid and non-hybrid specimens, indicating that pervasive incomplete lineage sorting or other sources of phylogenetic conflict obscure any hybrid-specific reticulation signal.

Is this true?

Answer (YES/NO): NO